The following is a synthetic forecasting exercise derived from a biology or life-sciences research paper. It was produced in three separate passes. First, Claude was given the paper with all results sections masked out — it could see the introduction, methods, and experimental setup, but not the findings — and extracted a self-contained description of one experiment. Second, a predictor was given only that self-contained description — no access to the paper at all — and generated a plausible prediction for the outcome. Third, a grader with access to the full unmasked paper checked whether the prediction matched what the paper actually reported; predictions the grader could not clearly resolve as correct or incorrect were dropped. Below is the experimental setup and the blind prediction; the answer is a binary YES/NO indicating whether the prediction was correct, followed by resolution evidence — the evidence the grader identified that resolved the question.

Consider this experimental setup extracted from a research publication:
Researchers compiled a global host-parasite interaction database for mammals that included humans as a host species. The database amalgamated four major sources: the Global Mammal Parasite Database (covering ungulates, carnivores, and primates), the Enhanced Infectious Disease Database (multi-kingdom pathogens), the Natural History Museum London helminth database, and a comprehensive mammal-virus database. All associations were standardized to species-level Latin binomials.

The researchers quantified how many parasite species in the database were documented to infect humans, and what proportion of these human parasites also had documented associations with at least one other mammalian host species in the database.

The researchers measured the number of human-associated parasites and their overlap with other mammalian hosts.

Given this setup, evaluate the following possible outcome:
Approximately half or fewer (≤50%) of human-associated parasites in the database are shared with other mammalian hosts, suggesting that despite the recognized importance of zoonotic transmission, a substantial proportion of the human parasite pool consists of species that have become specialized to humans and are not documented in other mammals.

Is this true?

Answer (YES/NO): YES